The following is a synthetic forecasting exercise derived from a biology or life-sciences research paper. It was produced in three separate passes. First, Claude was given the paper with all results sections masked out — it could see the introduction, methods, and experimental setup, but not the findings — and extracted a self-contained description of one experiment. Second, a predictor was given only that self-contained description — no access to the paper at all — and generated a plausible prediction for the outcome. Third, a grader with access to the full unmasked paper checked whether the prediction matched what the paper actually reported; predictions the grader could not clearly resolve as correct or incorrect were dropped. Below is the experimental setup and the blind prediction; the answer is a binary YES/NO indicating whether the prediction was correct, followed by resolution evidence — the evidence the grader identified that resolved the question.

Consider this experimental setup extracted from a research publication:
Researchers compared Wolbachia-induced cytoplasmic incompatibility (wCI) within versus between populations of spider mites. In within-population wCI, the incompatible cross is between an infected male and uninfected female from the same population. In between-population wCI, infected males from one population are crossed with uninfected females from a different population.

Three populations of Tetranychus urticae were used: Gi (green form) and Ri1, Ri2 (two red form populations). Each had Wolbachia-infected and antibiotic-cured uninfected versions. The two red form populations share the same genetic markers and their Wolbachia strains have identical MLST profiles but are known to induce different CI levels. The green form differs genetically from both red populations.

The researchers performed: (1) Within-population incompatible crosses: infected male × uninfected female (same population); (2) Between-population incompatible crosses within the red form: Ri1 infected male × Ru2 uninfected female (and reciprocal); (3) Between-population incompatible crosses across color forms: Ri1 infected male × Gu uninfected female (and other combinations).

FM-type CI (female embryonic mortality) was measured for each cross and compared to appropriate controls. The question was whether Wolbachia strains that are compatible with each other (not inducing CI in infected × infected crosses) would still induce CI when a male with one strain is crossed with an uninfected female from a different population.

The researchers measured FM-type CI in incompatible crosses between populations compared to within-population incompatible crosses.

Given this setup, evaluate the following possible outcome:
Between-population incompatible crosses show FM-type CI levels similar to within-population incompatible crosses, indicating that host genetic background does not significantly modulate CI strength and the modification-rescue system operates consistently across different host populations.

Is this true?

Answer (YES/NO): YES